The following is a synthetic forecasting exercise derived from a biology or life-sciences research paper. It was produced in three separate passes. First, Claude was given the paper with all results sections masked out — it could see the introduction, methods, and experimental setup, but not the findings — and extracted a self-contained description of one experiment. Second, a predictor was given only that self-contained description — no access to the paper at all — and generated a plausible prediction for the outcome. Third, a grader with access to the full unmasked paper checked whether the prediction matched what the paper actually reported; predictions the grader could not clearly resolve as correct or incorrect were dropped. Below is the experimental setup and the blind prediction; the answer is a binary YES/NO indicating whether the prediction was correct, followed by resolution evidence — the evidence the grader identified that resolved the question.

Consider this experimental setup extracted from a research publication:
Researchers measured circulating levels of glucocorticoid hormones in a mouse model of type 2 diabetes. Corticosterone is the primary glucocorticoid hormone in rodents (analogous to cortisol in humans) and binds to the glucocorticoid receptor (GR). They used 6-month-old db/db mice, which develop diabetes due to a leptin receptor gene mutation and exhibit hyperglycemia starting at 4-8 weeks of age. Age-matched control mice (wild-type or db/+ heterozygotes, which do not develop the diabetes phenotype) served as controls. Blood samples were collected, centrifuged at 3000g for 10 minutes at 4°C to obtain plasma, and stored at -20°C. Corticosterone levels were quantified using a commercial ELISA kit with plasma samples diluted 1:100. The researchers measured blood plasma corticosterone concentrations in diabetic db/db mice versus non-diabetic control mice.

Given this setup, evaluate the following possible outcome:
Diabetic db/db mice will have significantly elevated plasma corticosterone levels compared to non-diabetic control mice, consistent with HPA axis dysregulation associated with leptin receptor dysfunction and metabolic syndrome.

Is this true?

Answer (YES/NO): YES